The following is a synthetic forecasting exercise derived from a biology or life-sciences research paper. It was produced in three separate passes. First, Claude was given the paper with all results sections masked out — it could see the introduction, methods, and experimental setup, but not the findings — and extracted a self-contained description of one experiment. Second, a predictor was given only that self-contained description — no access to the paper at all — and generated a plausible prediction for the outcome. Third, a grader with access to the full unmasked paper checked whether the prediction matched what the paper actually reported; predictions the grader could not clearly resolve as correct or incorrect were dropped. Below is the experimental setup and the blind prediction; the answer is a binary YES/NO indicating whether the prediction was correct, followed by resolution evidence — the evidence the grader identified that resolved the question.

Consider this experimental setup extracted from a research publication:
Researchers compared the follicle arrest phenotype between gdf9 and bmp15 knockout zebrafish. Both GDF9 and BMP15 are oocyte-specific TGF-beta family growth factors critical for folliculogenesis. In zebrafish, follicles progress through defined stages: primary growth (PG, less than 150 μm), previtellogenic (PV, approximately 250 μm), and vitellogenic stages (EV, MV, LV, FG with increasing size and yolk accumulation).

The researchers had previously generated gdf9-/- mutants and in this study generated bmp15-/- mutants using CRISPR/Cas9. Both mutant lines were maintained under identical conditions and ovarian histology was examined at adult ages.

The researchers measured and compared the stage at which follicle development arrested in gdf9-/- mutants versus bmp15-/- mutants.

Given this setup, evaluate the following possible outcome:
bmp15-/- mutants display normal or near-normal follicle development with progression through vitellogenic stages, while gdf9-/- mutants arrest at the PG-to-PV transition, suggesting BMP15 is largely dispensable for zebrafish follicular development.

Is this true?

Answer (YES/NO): NO